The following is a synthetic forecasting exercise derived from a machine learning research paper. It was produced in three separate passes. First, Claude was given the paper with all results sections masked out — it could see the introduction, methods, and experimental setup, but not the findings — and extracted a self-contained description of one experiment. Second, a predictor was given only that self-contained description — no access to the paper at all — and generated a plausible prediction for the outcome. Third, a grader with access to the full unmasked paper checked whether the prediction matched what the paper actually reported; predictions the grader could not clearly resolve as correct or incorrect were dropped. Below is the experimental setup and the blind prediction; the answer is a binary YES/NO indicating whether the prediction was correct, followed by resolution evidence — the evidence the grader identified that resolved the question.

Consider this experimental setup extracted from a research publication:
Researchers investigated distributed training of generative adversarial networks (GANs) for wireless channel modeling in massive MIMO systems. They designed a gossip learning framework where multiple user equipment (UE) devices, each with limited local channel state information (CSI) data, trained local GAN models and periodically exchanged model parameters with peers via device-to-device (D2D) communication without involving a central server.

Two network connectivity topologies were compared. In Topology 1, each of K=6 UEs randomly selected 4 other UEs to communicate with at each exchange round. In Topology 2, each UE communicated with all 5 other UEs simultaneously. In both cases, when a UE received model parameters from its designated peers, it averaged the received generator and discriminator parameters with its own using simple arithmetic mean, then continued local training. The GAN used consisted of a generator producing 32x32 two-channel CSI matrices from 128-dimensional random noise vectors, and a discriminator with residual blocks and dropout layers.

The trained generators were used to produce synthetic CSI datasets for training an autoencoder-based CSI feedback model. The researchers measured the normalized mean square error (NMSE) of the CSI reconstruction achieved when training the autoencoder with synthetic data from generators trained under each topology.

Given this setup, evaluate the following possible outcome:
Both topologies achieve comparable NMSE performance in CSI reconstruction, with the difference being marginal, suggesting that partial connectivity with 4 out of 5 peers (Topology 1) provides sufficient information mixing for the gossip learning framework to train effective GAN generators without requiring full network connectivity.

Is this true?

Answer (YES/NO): NO